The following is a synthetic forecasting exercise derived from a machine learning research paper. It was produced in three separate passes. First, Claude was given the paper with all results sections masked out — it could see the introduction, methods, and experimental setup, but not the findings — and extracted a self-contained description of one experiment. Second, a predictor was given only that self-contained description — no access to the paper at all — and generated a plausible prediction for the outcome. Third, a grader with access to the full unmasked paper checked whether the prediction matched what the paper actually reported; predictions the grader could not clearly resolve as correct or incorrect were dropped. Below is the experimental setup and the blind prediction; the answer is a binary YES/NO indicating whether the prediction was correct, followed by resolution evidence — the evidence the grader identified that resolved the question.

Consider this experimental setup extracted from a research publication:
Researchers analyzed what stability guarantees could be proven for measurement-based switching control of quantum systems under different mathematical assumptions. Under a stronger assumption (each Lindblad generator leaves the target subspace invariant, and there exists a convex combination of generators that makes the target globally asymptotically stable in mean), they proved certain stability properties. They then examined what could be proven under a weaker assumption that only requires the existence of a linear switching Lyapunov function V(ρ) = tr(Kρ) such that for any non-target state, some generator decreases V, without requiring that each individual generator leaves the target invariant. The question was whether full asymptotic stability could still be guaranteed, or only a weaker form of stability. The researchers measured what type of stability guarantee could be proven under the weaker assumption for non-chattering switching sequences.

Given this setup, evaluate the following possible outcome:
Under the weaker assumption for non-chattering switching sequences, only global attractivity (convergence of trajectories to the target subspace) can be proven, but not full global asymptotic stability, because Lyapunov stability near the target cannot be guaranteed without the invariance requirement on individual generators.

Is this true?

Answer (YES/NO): NO